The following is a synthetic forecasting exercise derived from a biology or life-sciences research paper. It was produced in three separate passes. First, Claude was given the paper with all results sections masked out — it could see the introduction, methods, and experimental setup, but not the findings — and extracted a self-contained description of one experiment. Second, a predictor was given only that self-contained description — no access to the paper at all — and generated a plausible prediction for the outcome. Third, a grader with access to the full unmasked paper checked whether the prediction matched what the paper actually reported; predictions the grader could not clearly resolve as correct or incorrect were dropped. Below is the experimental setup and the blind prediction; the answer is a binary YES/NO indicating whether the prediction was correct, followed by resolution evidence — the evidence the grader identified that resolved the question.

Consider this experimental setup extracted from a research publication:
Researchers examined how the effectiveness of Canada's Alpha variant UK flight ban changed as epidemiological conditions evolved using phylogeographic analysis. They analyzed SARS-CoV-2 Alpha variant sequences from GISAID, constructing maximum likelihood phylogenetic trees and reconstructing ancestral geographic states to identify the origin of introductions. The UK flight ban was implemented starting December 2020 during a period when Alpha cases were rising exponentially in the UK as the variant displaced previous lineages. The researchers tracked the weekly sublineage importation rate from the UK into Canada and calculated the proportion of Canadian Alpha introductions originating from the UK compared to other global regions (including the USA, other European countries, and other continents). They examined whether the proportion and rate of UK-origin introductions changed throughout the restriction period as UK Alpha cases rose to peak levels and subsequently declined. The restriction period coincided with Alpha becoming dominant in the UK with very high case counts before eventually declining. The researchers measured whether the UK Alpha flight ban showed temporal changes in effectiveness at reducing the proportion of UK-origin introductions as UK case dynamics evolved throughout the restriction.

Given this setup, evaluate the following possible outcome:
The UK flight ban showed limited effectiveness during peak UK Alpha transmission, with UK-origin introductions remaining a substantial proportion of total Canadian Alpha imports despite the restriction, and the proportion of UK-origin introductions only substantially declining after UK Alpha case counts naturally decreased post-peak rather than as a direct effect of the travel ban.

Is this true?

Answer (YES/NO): NO